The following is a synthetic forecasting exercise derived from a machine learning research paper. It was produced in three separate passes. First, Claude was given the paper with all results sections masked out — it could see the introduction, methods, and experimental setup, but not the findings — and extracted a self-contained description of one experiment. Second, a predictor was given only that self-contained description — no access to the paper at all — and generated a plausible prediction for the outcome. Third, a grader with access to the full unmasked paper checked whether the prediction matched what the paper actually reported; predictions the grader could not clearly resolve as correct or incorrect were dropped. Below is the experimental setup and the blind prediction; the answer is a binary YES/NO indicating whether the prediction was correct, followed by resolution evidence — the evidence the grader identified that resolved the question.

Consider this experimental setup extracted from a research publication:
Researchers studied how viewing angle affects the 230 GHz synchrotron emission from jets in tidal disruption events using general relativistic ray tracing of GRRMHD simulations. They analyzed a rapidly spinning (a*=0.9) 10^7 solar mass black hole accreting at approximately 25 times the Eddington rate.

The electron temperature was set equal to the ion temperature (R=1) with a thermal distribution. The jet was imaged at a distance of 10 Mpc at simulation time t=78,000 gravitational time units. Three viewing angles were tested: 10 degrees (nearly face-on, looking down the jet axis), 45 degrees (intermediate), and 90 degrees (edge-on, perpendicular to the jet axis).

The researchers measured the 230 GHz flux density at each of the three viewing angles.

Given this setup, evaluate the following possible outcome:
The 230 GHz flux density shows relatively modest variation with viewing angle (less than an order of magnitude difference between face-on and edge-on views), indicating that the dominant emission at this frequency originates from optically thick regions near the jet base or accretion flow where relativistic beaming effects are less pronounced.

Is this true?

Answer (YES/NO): NO